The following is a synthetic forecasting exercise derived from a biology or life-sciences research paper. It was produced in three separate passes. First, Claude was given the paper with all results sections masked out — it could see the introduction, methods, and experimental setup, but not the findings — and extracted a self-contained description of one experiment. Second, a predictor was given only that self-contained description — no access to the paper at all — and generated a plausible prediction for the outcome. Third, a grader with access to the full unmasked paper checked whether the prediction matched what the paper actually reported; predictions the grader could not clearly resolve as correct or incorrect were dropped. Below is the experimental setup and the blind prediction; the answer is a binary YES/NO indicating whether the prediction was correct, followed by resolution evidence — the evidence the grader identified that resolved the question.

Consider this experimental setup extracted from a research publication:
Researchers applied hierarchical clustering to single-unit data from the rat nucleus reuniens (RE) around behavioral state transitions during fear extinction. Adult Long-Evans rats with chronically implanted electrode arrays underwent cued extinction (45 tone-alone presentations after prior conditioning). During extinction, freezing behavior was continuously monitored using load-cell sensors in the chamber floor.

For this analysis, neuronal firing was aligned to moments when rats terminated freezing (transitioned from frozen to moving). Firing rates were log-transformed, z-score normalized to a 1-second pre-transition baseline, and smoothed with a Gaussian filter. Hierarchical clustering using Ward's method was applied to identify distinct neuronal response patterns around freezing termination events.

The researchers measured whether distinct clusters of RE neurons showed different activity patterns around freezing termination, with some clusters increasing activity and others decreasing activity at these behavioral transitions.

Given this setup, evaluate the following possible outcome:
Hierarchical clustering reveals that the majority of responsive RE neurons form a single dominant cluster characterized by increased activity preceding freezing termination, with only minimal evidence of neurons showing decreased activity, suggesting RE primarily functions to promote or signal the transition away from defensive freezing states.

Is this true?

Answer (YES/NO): NO